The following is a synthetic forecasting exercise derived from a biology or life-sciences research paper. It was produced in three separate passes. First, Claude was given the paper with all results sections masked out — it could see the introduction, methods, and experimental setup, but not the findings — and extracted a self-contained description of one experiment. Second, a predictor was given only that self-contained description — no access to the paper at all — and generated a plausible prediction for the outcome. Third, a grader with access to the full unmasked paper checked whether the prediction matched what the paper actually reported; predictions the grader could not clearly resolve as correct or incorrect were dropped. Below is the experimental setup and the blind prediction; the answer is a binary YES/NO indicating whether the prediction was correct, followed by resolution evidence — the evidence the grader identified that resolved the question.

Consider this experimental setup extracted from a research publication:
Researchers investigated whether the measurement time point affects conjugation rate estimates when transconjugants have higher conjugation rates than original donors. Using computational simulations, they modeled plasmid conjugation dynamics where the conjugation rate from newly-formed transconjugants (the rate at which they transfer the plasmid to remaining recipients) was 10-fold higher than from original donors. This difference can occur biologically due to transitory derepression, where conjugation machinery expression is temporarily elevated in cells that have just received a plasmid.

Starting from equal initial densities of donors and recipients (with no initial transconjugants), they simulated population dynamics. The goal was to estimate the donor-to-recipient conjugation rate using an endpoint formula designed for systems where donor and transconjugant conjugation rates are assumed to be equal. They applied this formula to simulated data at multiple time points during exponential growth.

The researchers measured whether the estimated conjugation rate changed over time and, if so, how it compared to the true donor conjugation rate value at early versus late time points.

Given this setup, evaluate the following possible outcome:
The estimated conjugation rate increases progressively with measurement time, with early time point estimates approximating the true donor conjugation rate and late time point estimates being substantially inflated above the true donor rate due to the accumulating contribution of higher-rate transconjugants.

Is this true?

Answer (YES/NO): YES